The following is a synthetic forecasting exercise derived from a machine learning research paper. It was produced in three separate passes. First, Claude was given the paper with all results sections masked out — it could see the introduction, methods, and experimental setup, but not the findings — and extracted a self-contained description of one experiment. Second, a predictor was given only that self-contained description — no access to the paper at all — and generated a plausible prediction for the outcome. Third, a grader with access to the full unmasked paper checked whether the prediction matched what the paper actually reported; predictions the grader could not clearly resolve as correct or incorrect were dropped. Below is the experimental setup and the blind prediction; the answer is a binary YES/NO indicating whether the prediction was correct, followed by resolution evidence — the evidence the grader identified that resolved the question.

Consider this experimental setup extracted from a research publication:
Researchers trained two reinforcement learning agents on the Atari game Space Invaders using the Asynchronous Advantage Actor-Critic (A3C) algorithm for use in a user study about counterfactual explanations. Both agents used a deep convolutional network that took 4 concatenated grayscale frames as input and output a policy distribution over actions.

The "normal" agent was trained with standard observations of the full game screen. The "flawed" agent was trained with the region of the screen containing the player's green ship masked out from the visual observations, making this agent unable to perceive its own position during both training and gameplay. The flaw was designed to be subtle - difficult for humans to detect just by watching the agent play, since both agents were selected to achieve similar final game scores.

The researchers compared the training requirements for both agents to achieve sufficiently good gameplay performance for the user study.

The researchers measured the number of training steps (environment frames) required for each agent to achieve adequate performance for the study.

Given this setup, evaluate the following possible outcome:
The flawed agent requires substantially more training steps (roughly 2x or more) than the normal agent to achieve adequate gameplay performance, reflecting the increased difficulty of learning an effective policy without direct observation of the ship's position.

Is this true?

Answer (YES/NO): YES